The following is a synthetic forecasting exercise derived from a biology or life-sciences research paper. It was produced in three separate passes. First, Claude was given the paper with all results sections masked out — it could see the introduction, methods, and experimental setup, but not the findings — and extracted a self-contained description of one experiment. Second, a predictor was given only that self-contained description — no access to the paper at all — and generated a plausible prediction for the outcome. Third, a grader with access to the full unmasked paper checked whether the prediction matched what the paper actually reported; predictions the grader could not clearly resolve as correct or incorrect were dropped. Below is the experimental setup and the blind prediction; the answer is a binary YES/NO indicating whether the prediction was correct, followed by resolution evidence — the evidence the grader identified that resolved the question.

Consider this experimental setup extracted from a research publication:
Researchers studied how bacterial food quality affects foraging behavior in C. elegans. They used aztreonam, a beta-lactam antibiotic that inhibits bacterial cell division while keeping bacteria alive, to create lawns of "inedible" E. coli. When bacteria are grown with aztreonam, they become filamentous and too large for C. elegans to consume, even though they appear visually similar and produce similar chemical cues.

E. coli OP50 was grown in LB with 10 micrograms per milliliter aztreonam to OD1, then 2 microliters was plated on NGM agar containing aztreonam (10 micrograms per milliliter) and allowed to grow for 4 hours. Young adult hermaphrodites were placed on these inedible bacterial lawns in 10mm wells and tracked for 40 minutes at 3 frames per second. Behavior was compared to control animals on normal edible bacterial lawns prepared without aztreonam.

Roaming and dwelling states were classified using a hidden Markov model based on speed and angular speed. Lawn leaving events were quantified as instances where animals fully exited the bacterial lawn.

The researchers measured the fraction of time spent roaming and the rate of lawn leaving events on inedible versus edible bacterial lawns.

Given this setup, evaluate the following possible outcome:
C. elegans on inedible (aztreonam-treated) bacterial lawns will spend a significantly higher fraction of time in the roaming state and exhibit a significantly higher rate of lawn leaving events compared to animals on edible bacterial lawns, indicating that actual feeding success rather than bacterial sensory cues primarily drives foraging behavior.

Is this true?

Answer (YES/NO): YES